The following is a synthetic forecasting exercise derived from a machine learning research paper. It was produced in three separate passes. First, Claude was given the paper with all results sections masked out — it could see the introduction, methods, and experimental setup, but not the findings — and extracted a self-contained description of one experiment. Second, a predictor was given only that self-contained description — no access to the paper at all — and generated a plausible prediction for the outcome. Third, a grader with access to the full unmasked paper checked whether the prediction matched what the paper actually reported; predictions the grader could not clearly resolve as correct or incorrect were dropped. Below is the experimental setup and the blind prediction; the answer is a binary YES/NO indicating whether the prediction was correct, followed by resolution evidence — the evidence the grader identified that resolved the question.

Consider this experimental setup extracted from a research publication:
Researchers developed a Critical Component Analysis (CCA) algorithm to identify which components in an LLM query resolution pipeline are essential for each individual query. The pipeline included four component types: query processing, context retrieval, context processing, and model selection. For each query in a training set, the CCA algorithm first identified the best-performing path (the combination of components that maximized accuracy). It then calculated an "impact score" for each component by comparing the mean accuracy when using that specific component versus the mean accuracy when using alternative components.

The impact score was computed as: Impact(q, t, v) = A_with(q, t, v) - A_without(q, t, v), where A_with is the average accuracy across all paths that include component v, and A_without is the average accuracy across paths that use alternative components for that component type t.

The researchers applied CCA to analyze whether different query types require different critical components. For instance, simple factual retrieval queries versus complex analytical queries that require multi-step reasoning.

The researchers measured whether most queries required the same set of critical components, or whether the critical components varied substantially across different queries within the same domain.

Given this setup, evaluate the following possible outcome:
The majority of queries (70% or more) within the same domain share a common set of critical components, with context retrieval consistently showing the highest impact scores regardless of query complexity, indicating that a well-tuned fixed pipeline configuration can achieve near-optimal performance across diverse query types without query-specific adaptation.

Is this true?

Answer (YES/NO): NO